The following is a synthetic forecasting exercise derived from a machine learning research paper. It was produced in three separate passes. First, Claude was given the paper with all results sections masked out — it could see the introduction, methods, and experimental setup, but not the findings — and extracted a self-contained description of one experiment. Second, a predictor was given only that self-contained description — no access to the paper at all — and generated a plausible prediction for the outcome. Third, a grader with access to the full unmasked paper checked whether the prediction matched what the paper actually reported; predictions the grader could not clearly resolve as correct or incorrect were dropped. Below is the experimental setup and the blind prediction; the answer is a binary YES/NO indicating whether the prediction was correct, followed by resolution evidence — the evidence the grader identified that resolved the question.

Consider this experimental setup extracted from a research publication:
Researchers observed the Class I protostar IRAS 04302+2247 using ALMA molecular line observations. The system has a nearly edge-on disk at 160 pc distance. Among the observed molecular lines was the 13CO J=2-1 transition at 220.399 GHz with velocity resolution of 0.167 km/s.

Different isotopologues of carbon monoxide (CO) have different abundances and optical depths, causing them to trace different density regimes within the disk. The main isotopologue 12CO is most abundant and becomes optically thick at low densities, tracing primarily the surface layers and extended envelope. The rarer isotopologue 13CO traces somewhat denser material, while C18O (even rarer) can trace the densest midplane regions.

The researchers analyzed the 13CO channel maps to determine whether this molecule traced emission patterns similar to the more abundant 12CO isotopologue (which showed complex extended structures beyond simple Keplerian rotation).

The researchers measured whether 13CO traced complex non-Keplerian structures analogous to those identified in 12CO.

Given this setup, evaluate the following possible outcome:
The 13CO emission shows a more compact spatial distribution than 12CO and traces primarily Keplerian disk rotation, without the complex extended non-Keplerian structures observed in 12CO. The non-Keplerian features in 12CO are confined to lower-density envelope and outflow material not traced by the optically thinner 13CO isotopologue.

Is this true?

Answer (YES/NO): NO